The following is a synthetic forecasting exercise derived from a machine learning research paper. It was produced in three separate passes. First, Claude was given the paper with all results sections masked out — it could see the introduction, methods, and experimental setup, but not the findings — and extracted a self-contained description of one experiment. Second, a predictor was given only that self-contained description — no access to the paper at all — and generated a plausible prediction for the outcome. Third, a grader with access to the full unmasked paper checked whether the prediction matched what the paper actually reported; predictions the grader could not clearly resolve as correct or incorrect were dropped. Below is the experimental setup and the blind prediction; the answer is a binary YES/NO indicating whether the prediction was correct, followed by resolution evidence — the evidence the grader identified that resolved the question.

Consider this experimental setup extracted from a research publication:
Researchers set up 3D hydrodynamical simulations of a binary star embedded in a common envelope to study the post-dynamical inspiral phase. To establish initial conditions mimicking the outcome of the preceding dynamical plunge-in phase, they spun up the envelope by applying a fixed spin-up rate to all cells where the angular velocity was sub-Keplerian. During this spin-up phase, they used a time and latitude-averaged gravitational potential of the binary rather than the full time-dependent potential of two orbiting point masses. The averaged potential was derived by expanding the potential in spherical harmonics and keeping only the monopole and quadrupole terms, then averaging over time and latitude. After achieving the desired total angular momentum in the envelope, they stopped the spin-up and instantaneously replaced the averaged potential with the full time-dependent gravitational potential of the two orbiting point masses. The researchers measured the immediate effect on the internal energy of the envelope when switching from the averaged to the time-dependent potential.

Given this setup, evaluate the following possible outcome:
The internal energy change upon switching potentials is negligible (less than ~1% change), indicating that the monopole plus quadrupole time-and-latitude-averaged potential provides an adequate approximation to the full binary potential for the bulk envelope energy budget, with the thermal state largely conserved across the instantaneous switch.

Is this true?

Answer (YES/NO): NO